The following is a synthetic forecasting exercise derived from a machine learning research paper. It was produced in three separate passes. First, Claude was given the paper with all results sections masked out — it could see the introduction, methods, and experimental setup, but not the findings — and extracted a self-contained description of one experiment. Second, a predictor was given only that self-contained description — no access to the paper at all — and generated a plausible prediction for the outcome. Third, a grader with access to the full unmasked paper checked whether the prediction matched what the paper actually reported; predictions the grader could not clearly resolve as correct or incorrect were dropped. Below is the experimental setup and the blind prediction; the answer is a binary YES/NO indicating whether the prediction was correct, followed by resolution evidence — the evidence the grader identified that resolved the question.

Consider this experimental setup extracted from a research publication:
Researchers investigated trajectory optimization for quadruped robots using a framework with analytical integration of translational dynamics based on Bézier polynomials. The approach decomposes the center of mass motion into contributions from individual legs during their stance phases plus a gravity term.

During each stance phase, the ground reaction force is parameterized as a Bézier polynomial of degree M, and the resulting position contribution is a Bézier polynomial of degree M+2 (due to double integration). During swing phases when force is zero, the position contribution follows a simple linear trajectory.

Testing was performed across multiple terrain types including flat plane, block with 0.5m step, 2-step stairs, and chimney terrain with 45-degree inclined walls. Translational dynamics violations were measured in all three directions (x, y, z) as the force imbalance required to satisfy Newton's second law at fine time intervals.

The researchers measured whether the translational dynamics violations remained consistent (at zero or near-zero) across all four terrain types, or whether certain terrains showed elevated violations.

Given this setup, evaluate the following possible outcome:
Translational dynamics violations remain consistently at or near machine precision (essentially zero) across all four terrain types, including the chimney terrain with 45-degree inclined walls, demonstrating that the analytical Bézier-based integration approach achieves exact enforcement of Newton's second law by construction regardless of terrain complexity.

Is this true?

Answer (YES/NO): YES